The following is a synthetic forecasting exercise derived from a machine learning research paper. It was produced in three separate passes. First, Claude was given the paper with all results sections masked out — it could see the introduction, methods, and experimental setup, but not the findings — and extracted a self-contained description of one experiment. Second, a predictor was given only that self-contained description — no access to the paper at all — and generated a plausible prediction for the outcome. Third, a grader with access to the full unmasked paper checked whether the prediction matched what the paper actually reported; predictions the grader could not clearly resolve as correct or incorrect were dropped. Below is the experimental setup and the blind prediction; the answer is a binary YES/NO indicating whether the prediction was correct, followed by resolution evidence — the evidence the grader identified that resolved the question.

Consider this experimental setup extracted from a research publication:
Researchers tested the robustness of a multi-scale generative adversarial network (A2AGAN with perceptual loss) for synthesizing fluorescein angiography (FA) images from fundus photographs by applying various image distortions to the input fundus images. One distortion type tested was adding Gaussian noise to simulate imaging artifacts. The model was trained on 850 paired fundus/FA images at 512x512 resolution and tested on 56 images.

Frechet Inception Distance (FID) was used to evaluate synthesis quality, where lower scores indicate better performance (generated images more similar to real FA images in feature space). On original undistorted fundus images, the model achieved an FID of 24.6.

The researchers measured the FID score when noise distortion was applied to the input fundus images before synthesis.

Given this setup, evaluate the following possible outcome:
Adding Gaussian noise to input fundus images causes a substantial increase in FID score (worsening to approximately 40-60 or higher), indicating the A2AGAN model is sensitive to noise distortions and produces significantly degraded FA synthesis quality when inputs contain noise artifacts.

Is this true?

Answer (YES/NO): NO